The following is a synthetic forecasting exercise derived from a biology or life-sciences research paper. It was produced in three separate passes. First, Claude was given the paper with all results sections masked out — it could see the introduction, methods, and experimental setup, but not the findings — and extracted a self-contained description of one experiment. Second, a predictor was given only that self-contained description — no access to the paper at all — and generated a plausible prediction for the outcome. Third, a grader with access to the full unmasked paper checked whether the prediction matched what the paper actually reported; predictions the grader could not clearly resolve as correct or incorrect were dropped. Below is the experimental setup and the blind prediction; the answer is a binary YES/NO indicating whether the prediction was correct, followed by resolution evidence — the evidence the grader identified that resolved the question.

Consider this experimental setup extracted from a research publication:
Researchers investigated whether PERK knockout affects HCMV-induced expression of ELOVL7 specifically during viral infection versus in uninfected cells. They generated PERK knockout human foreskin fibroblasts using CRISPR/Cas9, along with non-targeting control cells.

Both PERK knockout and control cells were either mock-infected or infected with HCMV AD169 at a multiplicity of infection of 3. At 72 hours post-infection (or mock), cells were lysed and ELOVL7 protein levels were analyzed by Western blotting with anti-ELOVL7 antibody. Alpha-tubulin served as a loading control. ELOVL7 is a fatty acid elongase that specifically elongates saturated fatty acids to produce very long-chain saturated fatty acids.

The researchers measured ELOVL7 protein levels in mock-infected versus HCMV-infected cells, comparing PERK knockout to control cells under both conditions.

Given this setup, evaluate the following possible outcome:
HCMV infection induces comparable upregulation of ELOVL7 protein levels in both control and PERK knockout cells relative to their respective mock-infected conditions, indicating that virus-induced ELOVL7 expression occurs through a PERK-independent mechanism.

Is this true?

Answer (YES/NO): NO